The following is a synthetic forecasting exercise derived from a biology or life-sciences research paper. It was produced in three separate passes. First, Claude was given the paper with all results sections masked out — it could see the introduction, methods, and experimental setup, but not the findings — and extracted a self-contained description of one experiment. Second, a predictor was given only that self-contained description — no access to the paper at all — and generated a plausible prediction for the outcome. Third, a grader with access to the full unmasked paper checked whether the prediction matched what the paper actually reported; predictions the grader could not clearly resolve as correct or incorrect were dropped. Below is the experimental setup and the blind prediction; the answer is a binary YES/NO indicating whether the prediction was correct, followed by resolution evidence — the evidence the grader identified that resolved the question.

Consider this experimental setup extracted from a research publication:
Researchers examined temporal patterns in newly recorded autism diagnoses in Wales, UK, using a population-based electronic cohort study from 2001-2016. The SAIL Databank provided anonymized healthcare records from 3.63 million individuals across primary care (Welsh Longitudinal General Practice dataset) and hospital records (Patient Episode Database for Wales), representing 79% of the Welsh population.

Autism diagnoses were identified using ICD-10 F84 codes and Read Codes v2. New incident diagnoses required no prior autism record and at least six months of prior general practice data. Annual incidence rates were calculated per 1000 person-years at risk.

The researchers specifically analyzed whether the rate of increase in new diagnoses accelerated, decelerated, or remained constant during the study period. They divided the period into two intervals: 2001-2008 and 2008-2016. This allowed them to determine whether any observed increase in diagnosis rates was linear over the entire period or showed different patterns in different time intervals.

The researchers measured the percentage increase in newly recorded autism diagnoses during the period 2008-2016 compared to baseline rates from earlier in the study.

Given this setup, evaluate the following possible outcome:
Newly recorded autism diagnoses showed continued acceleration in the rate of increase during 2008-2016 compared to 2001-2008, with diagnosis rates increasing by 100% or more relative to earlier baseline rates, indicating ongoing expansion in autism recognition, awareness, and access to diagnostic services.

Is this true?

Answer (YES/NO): YES